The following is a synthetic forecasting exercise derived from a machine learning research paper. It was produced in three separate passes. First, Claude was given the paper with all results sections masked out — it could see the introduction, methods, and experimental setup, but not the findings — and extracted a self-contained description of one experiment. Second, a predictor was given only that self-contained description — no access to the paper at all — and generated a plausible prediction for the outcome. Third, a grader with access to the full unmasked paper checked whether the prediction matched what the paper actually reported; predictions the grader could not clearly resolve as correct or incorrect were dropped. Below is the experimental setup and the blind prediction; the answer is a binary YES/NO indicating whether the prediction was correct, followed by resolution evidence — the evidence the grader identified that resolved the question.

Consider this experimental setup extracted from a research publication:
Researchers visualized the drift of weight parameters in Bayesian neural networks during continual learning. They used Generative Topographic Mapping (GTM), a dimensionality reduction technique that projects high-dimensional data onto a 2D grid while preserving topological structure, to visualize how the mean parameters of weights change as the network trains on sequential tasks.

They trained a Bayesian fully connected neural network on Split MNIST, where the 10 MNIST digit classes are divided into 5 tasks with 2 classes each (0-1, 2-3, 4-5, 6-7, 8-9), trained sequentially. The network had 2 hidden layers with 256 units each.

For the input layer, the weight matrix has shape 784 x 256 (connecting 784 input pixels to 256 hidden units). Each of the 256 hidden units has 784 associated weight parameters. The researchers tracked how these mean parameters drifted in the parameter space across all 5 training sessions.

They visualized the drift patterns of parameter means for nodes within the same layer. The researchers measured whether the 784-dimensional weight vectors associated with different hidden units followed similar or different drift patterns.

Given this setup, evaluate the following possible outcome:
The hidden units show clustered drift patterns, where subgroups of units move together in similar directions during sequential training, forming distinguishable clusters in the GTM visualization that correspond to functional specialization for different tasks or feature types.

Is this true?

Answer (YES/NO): NO